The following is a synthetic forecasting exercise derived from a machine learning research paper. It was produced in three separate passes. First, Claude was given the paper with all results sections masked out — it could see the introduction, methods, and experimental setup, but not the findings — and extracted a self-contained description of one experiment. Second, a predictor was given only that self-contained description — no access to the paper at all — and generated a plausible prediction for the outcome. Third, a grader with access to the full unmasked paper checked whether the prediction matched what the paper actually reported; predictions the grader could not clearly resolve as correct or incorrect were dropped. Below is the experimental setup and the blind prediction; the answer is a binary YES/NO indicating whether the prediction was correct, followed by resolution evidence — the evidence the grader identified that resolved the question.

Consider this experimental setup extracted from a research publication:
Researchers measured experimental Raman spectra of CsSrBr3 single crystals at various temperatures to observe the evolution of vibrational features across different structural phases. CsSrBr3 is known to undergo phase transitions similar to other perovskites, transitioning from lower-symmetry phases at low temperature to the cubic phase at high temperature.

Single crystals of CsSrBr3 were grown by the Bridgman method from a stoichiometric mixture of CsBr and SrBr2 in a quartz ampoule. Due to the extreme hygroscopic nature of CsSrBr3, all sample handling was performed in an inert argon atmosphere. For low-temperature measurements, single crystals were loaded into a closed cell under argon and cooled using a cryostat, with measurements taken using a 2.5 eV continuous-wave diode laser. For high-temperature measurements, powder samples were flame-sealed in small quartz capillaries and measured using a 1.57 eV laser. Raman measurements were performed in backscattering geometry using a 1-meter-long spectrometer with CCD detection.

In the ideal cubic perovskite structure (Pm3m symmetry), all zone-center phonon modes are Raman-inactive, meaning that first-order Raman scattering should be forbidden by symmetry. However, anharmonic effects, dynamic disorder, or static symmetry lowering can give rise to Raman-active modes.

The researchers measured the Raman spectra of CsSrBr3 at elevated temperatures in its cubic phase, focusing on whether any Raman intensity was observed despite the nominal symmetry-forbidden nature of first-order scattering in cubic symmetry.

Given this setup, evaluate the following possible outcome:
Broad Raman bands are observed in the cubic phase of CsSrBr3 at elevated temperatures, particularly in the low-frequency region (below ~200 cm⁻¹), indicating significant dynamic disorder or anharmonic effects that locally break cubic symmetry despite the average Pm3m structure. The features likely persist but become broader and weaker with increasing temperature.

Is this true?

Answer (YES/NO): YES